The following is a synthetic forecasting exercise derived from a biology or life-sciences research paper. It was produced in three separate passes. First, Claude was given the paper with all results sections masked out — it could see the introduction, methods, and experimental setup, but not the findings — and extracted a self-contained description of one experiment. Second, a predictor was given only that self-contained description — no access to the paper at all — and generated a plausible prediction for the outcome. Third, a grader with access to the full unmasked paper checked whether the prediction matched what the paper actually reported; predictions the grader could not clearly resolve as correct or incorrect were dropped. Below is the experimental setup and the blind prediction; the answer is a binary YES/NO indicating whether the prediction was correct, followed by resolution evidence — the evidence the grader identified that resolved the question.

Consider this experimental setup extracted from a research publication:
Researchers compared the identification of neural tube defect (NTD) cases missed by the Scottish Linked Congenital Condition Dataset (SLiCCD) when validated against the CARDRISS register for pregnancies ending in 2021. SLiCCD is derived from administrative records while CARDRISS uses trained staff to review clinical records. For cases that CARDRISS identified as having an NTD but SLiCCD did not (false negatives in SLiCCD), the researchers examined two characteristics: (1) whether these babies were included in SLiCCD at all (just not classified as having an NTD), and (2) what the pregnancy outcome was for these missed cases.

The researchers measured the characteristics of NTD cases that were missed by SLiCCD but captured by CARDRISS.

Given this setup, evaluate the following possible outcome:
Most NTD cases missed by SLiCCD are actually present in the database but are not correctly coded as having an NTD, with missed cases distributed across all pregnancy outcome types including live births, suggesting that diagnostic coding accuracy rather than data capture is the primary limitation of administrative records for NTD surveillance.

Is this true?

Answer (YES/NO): NO